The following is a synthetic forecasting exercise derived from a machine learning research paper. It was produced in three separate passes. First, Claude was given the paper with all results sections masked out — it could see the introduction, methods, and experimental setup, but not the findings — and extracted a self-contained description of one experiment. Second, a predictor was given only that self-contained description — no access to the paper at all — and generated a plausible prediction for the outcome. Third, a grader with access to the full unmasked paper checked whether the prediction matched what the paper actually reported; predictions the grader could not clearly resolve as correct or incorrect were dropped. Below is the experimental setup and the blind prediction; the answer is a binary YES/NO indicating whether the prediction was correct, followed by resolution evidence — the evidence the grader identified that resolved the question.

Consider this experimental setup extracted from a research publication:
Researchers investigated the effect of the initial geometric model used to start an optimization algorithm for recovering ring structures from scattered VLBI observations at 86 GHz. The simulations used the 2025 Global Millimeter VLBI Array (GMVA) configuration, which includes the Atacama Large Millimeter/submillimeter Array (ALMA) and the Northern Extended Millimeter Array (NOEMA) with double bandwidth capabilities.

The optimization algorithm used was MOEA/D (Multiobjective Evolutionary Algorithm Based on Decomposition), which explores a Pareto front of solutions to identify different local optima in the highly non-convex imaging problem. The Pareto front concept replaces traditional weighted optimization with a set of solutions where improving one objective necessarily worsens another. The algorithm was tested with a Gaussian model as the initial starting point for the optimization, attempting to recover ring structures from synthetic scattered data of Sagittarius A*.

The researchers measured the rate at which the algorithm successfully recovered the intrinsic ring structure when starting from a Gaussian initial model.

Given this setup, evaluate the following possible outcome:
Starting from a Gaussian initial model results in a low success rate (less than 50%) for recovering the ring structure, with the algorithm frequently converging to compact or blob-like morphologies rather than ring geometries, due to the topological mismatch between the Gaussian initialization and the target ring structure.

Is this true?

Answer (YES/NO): YES